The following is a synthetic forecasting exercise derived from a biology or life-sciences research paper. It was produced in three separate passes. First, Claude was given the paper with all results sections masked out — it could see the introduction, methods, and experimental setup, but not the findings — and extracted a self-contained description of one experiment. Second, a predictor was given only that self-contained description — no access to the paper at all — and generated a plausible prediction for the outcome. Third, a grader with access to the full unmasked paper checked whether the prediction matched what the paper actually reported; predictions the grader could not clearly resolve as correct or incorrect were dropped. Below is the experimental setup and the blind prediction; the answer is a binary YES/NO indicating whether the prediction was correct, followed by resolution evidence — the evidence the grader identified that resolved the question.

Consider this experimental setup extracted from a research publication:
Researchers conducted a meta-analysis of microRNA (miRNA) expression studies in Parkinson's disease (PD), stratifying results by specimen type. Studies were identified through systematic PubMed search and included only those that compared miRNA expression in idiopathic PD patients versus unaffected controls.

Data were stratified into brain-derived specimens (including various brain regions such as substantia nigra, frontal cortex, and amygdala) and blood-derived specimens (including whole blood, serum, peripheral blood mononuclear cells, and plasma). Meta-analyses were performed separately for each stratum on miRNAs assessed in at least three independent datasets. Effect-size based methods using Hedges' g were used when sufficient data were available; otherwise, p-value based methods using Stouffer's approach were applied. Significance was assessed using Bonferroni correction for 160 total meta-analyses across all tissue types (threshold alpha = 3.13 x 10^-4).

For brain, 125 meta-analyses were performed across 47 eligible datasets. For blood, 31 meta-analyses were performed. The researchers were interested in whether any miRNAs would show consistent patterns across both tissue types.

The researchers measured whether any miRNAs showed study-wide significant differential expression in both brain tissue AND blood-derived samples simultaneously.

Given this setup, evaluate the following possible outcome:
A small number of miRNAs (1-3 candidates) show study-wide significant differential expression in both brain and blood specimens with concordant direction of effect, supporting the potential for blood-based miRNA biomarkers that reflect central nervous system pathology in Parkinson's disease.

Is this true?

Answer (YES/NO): YES